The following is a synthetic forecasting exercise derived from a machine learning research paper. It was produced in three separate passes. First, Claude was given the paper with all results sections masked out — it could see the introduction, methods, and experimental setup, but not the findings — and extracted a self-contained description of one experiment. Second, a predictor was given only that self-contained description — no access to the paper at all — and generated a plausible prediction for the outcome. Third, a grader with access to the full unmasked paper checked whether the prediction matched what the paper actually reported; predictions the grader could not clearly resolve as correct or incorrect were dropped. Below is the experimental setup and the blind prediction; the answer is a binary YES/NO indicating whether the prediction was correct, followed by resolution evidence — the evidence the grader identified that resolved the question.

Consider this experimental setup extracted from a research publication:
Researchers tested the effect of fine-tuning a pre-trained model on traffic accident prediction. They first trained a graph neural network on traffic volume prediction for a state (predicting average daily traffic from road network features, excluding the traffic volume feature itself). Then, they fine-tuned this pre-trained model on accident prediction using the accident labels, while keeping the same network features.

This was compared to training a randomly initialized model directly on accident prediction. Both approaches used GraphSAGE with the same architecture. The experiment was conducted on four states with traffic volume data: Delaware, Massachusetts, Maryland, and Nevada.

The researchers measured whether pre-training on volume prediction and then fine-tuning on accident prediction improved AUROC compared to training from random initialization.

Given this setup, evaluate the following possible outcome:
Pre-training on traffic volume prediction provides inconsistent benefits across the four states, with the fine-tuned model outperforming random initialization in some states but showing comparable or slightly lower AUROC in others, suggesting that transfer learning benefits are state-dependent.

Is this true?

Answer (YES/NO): NO